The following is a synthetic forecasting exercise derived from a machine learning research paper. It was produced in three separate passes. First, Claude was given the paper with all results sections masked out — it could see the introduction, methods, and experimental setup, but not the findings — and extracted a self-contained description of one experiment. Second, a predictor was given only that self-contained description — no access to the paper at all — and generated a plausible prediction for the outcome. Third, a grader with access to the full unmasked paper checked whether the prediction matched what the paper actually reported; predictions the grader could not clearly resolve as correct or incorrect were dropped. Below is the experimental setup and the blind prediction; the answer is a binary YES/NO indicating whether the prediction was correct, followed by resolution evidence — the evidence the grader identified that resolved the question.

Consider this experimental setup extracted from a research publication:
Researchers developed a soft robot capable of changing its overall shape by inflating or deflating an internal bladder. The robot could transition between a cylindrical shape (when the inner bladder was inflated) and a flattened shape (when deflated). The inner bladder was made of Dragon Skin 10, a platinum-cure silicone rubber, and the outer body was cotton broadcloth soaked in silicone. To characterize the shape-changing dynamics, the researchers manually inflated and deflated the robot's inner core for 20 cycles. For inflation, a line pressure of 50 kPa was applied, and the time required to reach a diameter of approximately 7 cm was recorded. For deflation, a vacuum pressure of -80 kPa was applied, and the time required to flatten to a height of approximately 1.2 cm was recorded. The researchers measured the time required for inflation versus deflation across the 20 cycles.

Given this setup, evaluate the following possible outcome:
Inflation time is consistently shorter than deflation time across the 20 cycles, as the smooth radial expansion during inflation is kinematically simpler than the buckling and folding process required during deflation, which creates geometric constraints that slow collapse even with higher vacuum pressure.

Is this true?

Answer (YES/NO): NO